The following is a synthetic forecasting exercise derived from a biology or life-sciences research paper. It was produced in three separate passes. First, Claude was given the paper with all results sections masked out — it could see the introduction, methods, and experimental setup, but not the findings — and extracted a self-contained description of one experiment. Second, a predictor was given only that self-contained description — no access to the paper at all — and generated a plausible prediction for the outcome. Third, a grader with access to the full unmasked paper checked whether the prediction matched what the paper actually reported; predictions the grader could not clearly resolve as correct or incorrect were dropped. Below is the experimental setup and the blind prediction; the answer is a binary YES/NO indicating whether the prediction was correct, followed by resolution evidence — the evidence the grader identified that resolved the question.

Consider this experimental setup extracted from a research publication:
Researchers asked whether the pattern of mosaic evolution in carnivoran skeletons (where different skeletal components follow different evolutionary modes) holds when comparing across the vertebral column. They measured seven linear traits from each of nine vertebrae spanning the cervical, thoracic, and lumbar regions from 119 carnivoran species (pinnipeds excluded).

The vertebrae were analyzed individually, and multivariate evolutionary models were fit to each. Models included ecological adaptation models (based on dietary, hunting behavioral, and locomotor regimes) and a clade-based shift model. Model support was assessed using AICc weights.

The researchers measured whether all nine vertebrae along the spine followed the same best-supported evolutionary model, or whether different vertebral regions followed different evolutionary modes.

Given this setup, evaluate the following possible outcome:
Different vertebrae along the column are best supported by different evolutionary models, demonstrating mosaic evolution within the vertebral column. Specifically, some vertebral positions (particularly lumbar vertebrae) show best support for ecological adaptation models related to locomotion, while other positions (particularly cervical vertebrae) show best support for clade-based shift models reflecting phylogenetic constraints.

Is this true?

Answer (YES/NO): YES